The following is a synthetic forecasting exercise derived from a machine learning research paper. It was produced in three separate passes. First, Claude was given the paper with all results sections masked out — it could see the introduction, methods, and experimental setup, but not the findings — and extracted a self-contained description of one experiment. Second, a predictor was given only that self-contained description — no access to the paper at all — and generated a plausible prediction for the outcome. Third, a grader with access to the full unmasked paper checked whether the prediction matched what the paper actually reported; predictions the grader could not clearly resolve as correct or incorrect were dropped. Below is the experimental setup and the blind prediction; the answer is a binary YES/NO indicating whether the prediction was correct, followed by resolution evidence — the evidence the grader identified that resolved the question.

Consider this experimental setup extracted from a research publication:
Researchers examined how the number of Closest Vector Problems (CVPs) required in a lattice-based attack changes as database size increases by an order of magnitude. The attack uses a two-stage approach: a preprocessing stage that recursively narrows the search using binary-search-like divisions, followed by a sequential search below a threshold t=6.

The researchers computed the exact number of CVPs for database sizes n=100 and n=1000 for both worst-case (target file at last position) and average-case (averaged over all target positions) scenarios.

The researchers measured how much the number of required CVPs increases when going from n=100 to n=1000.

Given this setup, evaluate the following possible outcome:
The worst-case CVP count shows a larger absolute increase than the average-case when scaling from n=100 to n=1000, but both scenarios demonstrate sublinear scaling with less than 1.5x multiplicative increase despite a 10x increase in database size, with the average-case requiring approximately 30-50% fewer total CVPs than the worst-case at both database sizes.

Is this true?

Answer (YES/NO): NO